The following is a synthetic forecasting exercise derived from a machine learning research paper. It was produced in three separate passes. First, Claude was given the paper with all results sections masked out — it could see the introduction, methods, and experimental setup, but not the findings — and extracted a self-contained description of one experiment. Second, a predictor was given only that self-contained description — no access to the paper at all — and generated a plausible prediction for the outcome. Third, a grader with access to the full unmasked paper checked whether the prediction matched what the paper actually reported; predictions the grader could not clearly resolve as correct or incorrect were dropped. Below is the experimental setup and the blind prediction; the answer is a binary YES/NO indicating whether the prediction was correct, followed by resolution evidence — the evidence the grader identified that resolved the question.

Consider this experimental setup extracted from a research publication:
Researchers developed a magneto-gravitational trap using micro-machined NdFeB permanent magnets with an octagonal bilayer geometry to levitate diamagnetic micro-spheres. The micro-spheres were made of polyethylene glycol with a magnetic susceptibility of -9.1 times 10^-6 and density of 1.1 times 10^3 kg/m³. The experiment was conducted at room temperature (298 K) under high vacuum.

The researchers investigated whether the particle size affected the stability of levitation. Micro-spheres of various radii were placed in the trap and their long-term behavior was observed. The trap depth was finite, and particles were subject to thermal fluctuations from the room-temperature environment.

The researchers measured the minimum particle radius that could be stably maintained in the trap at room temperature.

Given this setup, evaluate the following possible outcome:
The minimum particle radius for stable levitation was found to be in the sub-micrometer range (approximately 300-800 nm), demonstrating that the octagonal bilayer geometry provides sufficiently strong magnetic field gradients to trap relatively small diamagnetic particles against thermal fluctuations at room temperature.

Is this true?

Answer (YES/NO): YES